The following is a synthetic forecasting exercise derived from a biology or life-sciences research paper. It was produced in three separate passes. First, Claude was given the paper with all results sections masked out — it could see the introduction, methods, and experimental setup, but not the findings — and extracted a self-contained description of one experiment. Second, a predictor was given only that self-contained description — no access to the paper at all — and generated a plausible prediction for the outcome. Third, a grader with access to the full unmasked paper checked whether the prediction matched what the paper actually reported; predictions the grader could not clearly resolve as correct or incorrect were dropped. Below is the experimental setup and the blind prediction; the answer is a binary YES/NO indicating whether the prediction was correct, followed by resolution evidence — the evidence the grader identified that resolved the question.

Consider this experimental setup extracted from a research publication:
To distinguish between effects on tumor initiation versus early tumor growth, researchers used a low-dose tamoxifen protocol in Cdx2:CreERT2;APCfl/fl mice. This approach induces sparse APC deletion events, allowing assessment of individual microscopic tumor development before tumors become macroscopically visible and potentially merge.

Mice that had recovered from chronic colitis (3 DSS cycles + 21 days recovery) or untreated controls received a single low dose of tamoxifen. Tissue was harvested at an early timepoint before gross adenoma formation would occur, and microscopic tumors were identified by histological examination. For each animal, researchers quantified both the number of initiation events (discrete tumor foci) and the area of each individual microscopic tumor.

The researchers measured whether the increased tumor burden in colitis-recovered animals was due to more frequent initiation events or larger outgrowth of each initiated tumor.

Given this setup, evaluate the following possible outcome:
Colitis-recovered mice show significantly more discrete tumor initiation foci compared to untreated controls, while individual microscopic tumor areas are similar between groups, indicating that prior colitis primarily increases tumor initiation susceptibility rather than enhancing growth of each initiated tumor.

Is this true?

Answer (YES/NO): NO